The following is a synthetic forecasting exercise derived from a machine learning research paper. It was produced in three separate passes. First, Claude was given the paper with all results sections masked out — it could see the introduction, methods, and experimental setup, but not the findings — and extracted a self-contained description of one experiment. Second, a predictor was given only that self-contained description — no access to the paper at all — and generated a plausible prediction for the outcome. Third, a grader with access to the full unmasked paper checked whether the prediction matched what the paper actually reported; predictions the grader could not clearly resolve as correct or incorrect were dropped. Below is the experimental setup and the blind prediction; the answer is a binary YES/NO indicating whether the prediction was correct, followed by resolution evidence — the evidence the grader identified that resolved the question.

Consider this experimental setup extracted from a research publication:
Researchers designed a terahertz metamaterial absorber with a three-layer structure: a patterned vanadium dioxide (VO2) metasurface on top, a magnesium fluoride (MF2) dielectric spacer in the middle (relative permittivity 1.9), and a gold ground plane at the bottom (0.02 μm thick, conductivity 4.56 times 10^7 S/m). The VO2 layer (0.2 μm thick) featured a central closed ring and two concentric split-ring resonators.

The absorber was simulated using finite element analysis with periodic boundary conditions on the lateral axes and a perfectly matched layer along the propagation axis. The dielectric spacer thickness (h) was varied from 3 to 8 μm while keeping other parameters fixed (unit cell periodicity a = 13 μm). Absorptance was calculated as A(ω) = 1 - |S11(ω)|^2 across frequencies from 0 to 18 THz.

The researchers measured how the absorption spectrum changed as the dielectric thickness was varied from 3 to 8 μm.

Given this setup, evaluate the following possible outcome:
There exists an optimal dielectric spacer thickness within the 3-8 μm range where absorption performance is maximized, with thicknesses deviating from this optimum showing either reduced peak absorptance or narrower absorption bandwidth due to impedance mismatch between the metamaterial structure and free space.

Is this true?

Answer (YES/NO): YES